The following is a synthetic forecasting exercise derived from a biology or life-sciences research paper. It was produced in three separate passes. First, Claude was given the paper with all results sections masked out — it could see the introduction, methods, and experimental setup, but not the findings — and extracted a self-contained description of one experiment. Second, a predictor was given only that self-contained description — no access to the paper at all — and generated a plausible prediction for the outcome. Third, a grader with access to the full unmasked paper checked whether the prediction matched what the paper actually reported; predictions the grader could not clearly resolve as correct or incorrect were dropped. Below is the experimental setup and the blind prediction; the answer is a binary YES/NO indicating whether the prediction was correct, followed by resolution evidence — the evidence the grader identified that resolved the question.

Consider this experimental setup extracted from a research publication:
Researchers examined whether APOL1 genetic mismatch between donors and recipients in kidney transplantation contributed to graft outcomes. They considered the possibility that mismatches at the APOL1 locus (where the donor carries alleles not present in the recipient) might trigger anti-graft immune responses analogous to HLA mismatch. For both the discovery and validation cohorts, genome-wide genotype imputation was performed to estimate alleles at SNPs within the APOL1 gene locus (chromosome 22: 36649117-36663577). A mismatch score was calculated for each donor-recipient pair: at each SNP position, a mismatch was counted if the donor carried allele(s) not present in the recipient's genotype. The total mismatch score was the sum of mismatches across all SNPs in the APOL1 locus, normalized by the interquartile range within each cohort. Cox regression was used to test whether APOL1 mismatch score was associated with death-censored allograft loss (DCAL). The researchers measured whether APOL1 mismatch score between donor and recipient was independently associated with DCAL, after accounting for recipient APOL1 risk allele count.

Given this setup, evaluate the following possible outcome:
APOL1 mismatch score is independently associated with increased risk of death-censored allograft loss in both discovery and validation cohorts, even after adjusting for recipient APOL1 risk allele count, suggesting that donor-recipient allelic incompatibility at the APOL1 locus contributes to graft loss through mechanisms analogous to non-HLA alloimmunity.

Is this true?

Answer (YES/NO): NO